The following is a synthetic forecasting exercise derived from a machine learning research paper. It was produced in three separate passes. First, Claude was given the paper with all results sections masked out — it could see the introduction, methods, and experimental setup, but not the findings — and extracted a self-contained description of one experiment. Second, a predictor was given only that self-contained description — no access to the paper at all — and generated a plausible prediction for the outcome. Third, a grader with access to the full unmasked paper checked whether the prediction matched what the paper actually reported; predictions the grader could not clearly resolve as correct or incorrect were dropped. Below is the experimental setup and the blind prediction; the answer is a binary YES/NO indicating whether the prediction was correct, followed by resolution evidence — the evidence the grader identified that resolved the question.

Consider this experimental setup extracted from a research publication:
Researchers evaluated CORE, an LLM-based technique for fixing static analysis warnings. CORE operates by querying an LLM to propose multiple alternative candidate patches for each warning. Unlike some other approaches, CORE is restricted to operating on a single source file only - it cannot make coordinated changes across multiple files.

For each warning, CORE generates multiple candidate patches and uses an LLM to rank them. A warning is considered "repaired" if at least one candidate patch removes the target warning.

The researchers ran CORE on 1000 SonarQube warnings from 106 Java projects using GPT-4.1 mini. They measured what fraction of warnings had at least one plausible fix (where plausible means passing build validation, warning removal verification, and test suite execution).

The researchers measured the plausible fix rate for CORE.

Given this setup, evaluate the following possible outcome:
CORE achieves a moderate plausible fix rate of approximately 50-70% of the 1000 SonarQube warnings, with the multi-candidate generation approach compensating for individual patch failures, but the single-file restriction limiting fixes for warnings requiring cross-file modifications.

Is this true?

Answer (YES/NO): YES